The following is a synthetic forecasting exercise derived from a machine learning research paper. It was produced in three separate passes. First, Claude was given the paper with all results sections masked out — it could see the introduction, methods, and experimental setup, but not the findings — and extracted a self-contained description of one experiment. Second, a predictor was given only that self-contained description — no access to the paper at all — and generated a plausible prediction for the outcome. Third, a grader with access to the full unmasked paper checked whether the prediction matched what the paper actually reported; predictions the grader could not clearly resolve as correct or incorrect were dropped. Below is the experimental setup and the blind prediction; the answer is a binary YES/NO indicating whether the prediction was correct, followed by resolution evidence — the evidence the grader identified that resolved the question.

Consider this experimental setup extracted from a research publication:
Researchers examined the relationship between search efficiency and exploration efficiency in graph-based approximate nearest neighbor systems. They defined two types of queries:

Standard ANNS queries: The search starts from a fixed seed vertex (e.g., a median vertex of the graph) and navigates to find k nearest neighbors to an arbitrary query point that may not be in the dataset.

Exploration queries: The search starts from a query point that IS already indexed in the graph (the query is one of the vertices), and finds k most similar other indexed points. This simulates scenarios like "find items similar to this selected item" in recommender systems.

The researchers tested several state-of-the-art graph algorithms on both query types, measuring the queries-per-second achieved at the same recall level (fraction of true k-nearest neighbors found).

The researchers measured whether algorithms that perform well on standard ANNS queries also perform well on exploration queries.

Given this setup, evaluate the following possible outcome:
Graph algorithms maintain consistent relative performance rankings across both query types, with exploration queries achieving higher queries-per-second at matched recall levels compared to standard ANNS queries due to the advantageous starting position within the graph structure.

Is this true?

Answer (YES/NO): NO